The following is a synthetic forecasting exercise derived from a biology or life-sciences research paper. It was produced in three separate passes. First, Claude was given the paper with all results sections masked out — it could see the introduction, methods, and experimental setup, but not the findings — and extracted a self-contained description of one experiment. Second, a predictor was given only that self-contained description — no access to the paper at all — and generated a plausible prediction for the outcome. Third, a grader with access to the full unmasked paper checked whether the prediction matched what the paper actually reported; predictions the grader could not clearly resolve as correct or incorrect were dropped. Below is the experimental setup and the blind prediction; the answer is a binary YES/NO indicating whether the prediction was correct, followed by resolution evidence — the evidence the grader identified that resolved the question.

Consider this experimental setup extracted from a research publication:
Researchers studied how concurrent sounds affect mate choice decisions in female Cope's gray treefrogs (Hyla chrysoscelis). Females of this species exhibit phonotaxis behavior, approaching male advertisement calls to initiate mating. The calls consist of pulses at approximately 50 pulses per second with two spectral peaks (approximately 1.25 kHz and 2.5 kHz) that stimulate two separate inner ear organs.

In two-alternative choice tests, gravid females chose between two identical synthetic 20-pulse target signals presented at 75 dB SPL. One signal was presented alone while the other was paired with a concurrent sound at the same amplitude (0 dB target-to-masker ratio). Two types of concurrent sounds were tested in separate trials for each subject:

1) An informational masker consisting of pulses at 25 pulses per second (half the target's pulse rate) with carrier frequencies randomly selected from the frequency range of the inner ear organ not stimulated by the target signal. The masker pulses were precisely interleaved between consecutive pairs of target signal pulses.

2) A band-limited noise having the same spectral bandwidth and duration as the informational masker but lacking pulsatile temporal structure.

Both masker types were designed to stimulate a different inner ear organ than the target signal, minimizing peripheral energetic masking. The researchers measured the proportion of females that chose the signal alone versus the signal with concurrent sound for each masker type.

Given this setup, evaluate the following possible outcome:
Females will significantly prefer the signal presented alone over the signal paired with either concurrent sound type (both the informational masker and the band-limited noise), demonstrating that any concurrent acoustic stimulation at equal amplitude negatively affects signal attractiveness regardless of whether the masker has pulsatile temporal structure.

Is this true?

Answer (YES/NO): NO